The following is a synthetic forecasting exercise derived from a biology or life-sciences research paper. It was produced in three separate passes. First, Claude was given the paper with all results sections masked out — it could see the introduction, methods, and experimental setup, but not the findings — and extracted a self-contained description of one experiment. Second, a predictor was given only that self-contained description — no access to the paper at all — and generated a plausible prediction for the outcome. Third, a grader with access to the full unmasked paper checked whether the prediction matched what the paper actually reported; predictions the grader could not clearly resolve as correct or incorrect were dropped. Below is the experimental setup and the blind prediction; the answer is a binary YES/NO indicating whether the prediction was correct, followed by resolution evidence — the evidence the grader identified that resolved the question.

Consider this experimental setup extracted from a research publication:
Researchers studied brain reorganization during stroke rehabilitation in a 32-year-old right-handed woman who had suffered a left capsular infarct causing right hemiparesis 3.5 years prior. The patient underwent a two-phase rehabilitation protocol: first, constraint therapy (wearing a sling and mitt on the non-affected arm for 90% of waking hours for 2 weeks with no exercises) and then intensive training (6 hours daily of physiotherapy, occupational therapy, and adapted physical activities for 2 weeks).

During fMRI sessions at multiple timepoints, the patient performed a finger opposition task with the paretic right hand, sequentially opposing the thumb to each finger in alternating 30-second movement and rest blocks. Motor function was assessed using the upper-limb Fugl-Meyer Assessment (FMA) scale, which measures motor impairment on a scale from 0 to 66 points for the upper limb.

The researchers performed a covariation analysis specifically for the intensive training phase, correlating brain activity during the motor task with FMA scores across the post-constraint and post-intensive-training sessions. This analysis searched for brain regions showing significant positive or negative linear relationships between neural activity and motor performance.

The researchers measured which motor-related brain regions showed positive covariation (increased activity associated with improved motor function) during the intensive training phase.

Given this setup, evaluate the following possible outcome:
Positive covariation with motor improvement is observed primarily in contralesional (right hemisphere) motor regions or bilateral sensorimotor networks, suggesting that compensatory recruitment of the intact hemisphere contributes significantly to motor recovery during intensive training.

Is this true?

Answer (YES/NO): NO